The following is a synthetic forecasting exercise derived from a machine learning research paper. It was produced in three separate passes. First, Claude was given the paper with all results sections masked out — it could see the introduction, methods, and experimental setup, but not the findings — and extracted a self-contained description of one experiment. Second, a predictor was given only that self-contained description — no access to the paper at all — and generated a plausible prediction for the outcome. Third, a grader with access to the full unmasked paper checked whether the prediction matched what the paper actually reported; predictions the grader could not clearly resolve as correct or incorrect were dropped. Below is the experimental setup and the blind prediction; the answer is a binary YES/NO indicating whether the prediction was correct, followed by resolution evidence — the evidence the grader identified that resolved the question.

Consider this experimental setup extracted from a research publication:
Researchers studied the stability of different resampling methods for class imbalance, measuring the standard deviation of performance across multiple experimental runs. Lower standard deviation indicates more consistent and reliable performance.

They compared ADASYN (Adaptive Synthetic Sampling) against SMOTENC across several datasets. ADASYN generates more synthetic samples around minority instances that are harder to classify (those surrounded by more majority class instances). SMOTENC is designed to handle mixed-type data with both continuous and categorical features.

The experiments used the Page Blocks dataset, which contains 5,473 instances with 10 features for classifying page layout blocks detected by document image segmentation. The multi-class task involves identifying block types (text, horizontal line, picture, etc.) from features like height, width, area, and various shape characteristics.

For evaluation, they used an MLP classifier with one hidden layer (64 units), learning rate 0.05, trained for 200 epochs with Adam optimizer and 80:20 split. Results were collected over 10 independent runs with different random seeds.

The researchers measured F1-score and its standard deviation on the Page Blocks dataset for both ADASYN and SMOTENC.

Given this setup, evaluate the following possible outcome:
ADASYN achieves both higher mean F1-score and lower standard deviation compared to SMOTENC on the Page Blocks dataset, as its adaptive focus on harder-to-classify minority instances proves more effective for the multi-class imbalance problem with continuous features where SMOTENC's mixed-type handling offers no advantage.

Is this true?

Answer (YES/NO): NO